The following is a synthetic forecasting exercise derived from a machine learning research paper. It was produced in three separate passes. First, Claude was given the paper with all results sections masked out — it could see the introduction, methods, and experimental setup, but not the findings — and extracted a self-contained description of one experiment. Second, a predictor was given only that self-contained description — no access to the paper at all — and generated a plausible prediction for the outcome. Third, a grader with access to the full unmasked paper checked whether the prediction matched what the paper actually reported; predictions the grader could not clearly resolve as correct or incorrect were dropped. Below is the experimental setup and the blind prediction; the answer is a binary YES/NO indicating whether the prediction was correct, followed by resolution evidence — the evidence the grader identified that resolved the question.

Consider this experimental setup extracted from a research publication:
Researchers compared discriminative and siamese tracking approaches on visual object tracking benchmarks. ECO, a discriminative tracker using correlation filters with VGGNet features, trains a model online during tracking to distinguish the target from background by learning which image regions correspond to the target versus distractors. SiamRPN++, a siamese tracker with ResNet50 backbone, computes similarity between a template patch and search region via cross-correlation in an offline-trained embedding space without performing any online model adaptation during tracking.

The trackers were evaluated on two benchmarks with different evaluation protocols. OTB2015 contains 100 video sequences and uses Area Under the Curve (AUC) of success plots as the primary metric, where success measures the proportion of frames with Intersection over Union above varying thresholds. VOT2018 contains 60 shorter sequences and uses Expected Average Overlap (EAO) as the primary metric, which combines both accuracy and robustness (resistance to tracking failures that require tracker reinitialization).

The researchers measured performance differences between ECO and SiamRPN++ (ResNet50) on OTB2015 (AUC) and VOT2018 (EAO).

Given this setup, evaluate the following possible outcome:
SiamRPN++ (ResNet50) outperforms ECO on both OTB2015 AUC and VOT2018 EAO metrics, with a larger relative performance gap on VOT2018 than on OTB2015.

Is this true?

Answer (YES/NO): YES